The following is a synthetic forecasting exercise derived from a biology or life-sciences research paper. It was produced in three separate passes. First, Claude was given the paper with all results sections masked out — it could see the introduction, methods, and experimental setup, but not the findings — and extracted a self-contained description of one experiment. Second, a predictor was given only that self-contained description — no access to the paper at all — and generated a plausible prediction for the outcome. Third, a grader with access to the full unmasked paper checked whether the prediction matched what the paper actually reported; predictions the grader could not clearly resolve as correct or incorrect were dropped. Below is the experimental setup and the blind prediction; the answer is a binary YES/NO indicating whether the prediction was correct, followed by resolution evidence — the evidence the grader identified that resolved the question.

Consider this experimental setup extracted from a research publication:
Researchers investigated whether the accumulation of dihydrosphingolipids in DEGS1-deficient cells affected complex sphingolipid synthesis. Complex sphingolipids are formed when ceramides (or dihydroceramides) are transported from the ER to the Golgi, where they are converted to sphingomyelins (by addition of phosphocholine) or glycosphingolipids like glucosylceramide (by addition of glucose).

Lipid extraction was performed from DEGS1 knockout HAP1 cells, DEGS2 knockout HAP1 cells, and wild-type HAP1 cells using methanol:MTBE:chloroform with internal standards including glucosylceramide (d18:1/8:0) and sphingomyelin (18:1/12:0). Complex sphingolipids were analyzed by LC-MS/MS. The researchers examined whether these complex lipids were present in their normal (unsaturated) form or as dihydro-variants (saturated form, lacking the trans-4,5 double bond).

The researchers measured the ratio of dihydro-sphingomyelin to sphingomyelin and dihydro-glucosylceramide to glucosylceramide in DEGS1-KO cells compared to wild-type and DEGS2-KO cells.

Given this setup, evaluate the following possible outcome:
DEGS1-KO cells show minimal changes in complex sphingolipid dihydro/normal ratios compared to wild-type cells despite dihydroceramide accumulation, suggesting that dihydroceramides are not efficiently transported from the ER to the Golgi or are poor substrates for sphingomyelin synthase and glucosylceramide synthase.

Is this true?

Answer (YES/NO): NO